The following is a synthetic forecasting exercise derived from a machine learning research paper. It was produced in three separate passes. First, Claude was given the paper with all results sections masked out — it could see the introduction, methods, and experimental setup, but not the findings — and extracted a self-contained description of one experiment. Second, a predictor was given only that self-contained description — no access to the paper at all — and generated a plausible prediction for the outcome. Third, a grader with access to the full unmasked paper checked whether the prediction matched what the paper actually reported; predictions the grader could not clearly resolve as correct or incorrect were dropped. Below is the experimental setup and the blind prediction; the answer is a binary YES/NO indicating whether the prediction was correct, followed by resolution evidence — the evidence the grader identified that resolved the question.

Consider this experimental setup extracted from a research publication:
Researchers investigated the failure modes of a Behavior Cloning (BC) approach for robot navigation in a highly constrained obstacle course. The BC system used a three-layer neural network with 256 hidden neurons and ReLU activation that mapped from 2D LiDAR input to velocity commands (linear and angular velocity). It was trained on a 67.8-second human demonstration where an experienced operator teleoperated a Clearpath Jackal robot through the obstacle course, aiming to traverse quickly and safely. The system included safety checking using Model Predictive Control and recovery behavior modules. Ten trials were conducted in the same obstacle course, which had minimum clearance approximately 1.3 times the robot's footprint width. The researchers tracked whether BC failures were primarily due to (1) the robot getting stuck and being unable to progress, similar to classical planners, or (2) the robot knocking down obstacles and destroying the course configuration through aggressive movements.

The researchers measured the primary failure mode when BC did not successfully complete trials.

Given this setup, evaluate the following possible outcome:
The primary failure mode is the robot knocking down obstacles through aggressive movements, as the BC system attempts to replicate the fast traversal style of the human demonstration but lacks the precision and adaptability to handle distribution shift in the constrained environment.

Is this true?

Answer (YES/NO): YES